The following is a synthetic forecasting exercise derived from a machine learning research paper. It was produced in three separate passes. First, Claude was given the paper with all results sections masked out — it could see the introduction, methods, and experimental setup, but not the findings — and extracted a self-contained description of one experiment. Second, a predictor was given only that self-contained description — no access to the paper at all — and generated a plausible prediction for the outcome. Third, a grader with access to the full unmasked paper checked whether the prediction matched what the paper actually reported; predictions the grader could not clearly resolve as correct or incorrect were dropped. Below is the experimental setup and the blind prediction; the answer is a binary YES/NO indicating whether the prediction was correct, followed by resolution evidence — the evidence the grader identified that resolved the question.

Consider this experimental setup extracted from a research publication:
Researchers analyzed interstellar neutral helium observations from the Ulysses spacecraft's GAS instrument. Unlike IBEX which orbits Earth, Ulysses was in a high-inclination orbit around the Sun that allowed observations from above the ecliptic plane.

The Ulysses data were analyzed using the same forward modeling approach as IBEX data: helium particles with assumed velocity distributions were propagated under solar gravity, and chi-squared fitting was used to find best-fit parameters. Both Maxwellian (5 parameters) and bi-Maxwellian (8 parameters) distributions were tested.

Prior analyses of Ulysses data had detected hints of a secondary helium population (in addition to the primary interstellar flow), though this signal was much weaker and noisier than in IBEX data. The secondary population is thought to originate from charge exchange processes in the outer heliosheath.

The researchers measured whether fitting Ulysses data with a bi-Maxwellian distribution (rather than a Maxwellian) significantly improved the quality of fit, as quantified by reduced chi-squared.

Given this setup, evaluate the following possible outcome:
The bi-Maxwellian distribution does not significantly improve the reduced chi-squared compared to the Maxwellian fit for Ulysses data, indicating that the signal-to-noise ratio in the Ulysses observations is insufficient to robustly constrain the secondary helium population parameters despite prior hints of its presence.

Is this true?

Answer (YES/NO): NO